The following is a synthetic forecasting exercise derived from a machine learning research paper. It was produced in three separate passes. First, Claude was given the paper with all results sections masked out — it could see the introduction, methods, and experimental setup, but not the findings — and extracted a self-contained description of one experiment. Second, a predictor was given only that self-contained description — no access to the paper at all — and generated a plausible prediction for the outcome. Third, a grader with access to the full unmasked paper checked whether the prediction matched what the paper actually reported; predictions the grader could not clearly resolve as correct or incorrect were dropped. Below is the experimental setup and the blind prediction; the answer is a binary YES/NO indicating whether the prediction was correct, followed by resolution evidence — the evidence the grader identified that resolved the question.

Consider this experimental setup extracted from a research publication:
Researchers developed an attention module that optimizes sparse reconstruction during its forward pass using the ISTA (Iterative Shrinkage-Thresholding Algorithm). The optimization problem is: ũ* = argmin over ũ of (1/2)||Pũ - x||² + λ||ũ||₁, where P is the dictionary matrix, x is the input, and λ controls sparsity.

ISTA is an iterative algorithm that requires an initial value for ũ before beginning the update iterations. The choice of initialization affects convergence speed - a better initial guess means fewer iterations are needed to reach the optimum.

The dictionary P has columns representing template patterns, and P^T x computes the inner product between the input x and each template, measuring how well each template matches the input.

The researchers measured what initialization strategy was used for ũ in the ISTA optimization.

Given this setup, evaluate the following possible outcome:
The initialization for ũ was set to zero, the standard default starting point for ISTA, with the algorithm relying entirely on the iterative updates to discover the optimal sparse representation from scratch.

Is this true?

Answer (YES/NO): NO